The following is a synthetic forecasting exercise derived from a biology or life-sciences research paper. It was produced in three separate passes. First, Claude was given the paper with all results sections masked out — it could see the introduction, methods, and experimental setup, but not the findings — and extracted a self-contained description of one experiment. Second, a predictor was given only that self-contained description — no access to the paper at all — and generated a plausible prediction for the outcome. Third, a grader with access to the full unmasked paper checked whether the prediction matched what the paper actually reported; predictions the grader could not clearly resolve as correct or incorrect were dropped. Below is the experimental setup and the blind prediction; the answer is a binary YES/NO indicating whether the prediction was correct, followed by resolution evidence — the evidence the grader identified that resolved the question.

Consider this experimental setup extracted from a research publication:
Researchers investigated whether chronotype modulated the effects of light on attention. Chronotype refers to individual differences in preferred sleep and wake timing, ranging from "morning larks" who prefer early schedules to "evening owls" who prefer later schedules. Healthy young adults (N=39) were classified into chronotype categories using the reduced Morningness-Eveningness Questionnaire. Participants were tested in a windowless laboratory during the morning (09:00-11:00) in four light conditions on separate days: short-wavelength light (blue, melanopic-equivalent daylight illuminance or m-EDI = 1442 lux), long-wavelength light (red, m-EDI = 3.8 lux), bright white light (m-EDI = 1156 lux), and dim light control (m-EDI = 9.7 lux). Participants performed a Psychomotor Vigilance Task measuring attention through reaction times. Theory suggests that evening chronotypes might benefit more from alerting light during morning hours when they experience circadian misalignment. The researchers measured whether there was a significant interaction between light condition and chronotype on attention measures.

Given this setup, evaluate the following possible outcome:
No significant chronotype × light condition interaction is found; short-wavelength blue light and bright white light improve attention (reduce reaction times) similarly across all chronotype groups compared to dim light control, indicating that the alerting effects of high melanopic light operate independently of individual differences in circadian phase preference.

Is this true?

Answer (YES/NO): NO